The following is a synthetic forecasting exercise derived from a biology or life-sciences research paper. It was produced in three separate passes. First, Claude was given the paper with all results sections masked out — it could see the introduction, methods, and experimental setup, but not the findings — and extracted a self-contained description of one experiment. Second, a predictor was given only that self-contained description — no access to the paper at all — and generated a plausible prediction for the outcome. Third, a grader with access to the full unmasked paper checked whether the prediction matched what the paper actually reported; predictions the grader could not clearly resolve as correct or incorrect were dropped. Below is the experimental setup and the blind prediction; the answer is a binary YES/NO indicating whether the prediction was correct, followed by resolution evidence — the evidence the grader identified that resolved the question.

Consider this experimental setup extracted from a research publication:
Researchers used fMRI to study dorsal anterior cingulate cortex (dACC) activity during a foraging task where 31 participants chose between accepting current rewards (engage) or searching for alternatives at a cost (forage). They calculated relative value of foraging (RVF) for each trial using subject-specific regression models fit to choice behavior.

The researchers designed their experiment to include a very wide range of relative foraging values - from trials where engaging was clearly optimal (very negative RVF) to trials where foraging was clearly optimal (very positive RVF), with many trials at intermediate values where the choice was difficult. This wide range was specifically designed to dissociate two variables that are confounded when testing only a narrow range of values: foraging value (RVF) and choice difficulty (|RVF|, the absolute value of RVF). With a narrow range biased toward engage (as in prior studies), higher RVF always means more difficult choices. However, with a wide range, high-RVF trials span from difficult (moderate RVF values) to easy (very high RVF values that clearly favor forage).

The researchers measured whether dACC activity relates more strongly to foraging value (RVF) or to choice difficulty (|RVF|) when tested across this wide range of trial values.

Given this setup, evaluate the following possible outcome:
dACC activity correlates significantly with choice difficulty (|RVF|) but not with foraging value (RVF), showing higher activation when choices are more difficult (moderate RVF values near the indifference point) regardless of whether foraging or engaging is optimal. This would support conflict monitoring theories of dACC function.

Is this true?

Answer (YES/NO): YES